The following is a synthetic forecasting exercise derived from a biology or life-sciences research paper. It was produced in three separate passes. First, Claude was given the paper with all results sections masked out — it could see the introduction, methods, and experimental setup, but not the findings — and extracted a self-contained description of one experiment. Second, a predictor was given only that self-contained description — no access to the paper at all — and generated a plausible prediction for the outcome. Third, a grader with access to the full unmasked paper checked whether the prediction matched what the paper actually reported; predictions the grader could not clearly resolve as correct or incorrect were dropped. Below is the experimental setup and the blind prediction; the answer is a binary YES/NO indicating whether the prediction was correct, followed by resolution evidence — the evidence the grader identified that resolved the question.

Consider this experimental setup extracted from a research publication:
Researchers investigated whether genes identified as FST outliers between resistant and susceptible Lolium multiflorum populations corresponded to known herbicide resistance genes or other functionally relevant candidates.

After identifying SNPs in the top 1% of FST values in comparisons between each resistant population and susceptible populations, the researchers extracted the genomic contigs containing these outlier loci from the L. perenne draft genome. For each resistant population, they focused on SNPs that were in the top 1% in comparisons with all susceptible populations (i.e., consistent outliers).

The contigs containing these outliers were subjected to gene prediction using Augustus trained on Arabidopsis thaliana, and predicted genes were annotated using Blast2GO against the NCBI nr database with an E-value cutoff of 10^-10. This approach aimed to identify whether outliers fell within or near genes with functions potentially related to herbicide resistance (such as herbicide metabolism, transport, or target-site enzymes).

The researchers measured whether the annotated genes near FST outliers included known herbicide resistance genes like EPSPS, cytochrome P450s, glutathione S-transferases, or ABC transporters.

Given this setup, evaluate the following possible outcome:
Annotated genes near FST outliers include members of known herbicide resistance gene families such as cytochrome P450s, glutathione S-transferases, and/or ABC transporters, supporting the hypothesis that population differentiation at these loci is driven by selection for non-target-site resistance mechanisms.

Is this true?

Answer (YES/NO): YES